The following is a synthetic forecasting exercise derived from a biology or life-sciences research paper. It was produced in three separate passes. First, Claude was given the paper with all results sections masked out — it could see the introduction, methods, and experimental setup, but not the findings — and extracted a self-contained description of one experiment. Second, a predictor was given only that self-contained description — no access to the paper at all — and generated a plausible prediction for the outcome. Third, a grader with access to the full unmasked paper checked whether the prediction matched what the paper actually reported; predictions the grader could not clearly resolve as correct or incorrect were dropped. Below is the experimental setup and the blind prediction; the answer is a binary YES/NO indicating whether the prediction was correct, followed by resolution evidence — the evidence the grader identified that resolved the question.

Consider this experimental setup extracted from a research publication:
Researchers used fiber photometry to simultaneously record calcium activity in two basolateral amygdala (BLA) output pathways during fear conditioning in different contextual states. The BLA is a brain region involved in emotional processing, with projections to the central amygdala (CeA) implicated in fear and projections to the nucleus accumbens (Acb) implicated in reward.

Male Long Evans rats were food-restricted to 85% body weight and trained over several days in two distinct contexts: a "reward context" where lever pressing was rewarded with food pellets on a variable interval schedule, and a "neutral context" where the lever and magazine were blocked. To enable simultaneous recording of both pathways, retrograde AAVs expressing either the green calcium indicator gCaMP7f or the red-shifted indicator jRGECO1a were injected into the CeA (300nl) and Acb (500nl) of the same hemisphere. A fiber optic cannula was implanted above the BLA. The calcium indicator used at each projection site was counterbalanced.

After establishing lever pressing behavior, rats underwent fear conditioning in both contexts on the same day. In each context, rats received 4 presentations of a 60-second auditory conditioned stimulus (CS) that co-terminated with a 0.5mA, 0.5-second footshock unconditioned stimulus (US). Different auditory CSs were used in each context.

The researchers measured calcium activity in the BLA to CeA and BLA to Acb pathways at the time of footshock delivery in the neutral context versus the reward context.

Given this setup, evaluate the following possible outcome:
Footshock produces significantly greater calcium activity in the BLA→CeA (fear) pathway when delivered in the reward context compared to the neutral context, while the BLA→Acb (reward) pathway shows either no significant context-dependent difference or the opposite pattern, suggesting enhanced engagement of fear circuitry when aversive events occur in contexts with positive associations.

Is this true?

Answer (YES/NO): NO